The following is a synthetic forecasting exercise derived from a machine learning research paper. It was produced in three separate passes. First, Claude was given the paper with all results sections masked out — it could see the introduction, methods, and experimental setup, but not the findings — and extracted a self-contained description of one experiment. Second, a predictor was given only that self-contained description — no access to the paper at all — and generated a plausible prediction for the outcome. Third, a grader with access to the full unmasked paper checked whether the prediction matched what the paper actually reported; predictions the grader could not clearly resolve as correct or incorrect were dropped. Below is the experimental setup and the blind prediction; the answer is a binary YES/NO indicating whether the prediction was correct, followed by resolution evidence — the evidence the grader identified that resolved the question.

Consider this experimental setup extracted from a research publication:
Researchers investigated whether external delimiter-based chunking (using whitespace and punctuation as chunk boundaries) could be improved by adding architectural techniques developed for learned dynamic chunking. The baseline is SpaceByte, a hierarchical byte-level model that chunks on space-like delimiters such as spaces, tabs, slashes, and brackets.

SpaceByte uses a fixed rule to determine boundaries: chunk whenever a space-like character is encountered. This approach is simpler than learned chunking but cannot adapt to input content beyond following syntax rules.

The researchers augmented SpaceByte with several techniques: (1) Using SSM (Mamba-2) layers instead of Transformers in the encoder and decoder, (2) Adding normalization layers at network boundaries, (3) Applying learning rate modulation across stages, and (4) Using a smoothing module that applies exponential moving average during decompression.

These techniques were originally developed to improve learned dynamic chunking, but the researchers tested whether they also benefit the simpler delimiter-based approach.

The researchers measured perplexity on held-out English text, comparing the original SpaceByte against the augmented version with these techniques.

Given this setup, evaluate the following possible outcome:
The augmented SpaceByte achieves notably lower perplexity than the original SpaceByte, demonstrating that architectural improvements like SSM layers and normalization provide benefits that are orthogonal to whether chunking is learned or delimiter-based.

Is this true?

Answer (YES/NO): YES